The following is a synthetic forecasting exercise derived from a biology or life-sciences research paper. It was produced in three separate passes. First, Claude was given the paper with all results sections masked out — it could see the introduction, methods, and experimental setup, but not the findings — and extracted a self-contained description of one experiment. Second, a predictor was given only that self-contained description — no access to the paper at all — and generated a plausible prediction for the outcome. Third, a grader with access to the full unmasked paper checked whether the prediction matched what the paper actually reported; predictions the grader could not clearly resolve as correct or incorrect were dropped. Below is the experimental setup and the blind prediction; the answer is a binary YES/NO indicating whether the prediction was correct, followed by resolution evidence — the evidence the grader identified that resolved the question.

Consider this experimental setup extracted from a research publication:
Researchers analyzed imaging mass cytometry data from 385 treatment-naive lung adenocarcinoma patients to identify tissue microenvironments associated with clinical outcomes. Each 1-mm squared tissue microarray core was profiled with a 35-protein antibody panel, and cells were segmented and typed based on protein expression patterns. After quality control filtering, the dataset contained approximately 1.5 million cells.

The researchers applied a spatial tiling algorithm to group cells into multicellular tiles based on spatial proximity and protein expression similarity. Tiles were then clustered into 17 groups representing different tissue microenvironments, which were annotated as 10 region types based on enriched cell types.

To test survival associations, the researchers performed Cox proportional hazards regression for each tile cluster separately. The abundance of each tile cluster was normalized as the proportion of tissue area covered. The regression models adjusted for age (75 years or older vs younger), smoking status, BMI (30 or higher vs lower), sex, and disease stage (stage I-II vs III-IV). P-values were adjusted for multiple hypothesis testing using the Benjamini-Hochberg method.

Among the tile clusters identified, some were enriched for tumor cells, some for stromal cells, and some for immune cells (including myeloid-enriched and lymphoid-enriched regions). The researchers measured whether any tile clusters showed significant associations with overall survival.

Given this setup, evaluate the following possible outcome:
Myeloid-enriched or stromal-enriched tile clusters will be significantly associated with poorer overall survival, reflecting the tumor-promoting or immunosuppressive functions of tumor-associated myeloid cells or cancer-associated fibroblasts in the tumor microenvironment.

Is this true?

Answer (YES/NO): NO